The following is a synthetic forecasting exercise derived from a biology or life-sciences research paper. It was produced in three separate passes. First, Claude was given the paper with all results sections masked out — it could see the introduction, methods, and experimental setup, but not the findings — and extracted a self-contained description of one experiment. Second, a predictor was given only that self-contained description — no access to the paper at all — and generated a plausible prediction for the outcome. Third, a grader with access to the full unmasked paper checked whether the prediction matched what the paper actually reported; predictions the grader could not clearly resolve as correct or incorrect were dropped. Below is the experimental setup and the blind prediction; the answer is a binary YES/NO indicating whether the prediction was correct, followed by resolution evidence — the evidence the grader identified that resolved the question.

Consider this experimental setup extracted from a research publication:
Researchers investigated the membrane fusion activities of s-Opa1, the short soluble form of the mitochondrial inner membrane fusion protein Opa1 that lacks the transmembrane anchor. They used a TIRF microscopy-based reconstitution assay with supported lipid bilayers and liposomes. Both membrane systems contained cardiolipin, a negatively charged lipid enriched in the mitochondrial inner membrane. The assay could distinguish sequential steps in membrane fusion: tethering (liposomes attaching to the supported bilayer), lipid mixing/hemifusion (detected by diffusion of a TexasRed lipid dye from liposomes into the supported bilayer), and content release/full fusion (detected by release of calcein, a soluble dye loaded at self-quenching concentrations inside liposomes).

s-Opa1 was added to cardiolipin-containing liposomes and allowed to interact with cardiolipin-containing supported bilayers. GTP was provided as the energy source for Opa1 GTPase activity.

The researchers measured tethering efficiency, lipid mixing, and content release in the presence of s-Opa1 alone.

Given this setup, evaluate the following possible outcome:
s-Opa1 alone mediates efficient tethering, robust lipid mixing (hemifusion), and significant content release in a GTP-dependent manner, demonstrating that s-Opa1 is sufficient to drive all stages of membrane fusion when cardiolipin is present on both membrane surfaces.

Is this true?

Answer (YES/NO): NO